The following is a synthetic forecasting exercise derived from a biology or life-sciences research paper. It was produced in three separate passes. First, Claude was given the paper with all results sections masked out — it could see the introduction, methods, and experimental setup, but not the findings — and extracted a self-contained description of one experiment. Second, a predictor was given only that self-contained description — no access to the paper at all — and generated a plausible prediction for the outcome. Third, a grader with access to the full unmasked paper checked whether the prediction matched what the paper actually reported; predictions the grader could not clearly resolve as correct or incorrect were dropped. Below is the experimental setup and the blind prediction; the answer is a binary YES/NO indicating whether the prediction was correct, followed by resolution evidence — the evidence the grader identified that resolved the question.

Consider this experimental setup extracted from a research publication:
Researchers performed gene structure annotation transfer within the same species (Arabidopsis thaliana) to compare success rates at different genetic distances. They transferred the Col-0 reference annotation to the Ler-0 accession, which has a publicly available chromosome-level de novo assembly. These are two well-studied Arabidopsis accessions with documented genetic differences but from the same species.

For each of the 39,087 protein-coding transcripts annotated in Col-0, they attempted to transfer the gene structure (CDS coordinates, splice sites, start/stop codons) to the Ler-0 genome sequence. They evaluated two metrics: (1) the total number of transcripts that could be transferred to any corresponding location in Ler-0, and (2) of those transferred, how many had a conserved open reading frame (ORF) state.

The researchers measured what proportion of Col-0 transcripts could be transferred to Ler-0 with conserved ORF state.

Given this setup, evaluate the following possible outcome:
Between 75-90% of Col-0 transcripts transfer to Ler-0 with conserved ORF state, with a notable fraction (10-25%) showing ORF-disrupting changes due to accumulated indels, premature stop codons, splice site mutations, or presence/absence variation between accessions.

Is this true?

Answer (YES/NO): YES